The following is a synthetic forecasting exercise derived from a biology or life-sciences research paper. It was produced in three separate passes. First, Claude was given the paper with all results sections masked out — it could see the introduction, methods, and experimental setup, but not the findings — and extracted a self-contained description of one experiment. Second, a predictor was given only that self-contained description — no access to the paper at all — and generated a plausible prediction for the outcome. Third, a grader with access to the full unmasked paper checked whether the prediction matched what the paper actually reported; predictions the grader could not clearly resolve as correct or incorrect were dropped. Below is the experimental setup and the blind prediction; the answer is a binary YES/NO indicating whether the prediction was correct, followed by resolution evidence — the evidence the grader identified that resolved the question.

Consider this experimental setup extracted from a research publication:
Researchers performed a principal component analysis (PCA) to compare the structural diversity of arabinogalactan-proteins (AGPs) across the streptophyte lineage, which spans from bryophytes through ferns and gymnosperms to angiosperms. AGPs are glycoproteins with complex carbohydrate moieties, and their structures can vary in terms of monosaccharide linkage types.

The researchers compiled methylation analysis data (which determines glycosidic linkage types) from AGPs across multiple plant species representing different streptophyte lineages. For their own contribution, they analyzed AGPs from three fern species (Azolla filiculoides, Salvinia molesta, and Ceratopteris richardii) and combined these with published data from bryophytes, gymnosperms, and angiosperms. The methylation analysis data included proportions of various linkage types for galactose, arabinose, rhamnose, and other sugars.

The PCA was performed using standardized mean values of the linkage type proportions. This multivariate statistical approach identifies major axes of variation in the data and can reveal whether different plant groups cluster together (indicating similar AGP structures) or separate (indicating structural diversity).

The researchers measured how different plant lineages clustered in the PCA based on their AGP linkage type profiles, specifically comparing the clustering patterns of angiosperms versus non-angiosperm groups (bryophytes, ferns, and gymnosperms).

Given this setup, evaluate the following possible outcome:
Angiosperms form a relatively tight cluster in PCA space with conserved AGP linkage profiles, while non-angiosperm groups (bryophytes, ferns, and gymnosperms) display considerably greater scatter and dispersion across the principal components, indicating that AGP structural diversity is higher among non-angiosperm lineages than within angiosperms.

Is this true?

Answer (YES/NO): YES